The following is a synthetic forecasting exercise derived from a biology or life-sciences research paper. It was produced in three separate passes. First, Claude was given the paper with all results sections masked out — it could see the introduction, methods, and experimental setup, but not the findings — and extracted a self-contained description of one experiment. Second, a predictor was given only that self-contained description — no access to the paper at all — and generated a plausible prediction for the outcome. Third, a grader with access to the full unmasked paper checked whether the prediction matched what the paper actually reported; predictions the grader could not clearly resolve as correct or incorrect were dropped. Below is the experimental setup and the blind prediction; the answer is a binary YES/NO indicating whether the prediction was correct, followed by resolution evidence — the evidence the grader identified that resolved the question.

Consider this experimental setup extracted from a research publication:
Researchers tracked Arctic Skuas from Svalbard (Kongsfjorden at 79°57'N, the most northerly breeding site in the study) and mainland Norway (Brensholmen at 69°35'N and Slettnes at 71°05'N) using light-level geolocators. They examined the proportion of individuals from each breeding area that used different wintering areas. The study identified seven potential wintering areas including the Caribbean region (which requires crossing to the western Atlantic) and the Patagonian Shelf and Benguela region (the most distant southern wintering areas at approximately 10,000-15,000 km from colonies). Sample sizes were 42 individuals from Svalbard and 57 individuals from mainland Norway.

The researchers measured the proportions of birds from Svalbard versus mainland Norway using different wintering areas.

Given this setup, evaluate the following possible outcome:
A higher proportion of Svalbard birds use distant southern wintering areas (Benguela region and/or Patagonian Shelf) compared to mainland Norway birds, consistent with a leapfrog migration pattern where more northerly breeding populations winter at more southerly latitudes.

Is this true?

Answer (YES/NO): NO